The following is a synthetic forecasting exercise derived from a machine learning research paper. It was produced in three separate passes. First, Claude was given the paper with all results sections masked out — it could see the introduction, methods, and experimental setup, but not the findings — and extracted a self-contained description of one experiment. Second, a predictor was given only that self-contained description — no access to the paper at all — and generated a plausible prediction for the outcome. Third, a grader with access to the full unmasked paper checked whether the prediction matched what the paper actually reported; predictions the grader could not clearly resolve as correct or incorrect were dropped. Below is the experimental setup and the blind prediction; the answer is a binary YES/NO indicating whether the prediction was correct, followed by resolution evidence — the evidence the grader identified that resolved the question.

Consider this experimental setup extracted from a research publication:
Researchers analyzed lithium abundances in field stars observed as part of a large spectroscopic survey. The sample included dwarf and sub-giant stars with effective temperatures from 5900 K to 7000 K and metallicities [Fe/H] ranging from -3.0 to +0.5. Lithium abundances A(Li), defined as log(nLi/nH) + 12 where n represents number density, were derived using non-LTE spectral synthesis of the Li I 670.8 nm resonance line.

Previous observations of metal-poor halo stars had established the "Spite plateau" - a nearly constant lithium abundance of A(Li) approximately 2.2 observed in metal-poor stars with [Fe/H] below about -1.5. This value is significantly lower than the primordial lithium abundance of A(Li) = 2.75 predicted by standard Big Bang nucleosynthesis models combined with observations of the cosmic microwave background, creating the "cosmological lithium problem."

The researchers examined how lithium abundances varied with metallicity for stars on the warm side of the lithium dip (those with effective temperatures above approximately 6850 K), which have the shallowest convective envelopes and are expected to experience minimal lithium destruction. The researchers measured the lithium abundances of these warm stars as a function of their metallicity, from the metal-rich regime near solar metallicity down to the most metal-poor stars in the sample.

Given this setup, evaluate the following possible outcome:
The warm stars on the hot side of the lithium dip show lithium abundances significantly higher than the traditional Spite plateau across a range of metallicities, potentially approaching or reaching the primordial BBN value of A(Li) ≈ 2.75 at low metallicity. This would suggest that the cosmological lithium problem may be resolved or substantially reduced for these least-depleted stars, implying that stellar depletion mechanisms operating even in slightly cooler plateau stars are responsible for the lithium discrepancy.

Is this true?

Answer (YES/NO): YES